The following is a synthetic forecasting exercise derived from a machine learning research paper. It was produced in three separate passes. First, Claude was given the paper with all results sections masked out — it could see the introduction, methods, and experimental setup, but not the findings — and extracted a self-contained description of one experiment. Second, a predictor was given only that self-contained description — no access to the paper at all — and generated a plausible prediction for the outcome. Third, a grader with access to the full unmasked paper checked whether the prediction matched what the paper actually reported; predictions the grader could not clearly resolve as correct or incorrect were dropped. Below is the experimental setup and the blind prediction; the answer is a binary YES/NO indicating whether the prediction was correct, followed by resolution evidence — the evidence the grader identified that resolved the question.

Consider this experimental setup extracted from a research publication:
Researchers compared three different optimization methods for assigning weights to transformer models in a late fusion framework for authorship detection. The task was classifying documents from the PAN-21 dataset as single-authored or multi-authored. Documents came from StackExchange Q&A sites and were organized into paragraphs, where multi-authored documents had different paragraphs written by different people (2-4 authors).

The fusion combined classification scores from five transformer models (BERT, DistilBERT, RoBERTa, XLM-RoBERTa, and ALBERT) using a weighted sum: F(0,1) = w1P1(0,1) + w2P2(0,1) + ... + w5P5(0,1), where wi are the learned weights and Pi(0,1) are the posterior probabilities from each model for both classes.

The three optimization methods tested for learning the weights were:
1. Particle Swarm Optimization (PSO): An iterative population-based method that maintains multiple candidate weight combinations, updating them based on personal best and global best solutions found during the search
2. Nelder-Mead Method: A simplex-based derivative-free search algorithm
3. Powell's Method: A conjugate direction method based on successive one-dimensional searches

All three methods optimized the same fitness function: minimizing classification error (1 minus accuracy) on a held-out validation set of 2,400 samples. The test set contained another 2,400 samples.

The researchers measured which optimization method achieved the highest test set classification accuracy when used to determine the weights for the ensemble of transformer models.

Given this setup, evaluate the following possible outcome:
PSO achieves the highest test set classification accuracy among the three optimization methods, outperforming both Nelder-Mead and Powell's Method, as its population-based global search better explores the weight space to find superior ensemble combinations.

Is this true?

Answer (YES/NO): NO